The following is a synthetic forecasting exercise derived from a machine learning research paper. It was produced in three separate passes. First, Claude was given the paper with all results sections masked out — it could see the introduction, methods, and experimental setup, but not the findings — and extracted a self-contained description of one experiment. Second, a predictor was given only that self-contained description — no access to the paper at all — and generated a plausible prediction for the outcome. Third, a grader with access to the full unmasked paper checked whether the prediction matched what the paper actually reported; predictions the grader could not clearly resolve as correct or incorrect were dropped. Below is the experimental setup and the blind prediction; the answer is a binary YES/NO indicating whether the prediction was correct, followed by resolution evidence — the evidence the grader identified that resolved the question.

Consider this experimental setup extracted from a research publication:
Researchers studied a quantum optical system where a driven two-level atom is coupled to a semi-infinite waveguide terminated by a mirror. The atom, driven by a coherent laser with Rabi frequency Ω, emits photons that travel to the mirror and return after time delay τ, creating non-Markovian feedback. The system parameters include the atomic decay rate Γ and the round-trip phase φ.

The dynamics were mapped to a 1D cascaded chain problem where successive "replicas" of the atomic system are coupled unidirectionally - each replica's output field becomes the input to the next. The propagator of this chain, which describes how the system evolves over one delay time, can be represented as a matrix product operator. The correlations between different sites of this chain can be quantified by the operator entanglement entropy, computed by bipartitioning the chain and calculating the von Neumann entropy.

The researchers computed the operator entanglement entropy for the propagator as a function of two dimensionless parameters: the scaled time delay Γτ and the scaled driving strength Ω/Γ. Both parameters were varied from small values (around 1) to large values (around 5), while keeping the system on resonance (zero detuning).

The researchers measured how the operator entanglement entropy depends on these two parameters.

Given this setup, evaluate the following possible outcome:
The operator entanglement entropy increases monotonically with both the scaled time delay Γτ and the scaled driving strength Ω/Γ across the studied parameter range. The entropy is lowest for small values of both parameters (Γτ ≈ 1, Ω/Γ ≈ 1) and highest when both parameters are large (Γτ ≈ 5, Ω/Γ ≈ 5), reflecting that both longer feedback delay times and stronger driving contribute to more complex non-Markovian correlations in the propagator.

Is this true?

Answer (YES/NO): NO